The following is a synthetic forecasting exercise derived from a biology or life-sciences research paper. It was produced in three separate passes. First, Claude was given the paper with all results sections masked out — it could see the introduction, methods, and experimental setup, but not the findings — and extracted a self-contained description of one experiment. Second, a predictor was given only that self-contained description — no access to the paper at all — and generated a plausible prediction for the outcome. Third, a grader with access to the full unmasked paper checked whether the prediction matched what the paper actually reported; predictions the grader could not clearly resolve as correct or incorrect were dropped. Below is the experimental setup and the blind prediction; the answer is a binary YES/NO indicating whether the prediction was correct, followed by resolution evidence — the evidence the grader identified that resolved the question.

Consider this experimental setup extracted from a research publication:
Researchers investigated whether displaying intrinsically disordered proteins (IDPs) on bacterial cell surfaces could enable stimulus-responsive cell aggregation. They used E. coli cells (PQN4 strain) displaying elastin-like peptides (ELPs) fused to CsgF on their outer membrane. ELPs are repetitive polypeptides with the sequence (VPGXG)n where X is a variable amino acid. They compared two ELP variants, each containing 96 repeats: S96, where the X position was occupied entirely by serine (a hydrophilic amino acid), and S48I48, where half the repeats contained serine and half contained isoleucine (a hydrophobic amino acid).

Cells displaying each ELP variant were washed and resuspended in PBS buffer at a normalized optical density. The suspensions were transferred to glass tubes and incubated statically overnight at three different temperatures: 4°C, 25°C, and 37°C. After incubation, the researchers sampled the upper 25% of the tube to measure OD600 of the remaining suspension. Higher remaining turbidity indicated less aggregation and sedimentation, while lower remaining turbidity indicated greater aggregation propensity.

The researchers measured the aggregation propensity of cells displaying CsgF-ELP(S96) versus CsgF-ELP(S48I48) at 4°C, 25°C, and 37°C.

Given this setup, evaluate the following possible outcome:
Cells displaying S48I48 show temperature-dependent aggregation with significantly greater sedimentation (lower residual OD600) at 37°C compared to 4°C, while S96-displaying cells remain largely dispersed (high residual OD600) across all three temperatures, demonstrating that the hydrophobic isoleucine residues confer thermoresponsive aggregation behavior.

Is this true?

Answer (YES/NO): YES